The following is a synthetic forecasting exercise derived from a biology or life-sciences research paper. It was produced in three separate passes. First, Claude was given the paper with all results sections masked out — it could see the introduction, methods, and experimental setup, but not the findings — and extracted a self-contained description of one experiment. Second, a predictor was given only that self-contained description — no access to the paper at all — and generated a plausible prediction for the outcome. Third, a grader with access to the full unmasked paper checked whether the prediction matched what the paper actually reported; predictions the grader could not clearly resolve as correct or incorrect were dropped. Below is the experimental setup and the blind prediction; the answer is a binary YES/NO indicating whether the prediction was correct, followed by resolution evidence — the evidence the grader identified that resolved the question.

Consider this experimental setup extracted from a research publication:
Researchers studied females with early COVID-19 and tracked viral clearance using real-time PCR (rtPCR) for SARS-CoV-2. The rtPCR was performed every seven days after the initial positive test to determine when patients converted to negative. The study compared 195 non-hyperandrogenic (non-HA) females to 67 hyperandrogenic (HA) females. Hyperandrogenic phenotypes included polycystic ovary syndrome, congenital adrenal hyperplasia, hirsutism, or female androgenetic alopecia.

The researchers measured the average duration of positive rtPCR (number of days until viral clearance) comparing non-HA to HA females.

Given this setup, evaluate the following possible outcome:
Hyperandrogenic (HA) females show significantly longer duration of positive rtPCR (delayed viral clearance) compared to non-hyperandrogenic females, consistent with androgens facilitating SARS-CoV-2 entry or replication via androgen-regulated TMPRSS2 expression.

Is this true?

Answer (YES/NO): YES